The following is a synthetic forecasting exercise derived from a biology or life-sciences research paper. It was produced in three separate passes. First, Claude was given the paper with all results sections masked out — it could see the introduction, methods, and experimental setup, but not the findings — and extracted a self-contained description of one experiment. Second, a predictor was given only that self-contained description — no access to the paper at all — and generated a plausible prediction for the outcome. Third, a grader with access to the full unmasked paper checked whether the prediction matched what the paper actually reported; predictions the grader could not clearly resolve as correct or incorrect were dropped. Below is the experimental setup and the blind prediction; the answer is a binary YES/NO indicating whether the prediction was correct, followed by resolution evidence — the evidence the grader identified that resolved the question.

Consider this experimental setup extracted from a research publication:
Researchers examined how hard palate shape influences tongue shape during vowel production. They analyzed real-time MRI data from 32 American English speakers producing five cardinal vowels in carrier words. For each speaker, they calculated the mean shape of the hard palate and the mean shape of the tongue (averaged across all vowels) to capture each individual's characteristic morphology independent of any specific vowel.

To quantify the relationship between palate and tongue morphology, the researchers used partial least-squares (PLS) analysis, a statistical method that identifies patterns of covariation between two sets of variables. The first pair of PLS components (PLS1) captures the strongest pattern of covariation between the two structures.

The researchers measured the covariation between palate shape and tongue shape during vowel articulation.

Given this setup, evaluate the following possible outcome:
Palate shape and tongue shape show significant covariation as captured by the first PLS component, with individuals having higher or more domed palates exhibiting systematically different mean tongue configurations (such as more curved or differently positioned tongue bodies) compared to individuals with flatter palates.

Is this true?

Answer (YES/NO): YES